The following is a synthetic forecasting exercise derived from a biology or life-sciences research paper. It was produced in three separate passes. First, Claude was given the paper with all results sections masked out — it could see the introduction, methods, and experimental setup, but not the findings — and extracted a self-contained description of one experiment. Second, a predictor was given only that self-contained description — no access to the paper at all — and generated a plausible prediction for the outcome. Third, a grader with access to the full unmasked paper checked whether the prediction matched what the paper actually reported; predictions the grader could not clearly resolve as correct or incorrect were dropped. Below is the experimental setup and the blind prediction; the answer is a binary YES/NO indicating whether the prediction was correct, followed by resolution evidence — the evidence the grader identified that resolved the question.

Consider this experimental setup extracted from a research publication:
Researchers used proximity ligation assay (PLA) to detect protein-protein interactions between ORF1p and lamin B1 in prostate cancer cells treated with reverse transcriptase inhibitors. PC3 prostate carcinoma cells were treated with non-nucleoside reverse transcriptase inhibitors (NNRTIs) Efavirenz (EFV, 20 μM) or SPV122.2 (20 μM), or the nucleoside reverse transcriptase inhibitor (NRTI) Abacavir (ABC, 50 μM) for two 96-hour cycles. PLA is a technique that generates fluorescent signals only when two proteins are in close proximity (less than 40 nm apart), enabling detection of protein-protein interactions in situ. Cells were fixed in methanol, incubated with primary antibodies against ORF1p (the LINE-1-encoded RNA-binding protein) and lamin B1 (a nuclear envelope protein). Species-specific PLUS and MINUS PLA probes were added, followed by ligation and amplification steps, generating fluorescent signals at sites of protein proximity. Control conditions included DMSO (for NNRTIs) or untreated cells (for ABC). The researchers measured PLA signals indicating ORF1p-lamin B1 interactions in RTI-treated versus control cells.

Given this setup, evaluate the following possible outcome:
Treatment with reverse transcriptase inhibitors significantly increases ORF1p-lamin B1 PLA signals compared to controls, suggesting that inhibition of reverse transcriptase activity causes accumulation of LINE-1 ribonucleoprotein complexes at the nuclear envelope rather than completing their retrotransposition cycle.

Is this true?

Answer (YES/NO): YES